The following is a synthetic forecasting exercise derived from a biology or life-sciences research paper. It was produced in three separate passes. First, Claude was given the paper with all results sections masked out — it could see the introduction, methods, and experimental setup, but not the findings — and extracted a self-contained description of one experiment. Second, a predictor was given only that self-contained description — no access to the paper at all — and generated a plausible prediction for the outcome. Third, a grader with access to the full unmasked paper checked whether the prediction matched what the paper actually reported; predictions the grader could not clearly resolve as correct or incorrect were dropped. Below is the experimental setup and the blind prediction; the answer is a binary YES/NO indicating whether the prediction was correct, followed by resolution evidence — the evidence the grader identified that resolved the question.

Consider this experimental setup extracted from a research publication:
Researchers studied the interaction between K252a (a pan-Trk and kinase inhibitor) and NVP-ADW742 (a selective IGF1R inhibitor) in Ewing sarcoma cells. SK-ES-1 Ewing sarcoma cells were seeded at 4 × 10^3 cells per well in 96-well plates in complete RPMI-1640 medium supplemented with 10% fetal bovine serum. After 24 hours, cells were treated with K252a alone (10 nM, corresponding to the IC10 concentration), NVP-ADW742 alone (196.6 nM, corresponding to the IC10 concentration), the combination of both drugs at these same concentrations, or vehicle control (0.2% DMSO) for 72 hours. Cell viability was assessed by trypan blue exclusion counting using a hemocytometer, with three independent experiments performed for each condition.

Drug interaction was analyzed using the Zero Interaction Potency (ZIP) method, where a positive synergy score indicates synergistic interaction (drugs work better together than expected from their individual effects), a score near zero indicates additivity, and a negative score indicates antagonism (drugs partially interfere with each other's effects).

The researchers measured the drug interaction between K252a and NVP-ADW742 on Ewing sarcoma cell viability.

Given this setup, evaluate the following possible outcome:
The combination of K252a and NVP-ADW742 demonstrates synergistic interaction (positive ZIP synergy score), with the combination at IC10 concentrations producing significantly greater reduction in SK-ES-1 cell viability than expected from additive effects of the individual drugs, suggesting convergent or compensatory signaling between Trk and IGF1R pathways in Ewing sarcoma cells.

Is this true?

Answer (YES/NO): YES